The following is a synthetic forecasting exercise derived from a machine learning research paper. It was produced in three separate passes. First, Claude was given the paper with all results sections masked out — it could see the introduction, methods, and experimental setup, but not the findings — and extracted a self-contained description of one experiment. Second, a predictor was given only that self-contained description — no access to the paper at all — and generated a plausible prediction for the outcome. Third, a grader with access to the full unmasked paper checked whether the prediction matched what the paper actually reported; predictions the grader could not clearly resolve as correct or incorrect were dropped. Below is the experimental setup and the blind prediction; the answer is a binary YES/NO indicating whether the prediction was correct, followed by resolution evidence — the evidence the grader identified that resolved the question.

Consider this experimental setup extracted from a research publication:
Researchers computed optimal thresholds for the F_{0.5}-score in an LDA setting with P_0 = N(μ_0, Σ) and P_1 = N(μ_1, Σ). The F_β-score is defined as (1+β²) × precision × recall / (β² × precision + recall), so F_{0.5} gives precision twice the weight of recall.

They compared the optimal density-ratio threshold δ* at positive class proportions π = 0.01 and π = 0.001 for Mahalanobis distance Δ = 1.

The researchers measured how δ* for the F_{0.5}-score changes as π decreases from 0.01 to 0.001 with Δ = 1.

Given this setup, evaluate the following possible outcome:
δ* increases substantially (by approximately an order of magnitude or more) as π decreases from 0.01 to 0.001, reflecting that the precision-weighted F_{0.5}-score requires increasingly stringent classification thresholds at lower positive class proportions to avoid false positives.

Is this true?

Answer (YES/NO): NO